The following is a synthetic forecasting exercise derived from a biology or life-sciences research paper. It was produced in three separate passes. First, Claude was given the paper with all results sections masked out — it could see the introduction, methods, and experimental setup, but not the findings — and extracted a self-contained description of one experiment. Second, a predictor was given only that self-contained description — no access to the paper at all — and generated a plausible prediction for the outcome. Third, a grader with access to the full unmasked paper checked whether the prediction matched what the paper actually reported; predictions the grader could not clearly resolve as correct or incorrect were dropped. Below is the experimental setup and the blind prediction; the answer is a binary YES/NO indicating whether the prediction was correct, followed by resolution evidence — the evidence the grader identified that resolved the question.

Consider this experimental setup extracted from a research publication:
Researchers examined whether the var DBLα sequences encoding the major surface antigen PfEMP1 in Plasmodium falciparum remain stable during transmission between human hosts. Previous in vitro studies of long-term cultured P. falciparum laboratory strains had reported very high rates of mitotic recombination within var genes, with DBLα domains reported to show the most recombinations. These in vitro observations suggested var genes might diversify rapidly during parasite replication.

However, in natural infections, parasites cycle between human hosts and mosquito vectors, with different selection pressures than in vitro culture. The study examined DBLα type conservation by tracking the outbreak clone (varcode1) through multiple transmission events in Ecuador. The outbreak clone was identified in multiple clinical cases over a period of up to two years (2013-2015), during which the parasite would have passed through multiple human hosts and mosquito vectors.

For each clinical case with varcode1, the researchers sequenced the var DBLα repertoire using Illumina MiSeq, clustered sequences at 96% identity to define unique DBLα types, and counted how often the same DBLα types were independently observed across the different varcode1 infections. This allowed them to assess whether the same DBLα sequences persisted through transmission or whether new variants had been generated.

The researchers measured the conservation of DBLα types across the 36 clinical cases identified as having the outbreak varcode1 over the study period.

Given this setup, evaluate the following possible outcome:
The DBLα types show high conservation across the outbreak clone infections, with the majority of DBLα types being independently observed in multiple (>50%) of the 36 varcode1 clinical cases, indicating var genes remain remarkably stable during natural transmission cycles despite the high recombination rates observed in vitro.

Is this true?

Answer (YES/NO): YES